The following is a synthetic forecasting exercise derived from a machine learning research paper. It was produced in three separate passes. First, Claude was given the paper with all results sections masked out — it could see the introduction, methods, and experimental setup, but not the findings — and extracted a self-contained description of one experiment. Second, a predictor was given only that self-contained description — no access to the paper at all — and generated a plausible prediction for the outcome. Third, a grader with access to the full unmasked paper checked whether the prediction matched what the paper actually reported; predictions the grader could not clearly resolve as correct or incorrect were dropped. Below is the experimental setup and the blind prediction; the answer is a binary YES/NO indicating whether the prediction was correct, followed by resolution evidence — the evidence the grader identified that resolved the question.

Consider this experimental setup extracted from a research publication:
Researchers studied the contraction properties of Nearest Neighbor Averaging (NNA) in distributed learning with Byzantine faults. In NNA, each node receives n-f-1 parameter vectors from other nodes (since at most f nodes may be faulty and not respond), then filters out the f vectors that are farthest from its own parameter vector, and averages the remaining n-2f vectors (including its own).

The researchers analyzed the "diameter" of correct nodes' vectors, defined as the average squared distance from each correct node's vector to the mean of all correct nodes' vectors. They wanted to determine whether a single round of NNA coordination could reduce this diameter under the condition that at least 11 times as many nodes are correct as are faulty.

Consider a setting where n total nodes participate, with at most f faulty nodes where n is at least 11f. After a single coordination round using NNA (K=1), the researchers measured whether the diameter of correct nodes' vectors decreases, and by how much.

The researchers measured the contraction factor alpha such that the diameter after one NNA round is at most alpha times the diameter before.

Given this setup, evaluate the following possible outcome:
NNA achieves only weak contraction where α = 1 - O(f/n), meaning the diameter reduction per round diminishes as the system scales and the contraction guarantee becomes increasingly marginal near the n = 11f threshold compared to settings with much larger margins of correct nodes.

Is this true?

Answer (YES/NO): NO